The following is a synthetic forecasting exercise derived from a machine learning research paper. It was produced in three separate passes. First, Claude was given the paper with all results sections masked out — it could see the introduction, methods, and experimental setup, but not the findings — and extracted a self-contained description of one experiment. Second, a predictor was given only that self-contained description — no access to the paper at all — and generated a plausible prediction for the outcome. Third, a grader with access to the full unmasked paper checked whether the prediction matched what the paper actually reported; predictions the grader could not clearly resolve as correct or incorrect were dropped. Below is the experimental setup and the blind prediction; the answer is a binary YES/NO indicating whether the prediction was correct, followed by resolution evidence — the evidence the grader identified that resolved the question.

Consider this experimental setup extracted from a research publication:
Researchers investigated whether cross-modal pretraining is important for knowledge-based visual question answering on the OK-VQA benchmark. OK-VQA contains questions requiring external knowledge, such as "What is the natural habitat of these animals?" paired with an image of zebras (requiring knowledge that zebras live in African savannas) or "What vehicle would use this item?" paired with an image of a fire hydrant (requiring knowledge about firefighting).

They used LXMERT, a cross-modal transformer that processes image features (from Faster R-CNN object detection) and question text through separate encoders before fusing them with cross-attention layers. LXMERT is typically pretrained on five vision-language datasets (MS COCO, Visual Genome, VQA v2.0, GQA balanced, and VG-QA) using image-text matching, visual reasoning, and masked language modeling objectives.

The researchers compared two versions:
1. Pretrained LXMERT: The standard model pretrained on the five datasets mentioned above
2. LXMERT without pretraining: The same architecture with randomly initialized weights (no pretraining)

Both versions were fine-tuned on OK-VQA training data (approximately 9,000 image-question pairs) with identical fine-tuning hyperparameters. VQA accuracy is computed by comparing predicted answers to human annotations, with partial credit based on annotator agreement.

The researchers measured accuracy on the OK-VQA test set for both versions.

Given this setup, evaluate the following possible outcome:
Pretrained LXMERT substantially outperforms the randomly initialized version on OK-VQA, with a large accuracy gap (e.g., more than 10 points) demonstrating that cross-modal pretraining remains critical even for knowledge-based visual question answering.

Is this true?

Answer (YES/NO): YES